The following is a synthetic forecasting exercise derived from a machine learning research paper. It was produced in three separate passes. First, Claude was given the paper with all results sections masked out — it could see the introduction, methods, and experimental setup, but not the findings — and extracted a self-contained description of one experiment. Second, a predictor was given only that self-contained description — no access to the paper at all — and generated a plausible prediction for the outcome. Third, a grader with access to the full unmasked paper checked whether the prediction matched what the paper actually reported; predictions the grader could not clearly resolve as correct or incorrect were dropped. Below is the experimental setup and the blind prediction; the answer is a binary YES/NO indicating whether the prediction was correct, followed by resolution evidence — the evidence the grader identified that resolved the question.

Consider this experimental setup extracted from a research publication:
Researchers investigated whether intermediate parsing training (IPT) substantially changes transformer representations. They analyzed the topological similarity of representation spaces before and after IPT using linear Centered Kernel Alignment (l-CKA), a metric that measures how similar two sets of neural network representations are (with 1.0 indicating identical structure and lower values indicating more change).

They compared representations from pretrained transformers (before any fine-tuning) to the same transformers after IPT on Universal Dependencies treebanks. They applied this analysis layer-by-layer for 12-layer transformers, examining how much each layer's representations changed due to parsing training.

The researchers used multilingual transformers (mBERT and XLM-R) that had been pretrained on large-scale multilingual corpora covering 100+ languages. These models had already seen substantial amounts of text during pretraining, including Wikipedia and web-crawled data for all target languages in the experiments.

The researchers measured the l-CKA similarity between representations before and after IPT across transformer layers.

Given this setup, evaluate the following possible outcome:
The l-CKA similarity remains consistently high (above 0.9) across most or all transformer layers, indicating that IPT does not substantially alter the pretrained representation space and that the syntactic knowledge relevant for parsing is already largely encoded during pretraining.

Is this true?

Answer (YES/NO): NO